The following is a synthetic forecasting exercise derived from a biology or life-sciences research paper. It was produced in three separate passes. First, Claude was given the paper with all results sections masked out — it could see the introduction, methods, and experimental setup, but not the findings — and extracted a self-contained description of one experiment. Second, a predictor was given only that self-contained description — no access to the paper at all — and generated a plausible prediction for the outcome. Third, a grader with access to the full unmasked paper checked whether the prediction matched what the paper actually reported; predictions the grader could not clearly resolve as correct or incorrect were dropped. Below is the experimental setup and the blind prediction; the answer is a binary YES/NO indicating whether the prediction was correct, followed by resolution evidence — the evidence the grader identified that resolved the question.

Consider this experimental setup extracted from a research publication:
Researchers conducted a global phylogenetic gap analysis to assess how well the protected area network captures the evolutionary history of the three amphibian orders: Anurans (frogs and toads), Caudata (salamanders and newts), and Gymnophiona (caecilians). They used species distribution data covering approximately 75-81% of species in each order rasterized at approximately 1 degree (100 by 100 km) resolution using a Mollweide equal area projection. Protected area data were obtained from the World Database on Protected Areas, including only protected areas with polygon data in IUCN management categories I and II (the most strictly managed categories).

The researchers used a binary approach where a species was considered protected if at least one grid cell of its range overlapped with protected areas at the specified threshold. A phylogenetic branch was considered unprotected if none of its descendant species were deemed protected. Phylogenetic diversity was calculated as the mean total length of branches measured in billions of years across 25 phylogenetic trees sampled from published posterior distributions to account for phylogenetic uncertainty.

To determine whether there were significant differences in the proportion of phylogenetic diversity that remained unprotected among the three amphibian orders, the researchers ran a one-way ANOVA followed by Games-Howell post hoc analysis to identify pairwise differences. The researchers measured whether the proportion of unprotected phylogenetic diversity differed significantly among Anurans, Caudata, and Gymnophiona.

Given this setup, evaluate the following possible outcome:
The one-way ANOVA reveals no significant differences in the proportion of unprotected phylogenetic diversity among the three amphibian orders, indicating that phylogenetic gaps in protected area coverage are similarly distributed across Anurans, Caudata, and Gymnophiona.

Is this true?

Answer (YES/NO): NO